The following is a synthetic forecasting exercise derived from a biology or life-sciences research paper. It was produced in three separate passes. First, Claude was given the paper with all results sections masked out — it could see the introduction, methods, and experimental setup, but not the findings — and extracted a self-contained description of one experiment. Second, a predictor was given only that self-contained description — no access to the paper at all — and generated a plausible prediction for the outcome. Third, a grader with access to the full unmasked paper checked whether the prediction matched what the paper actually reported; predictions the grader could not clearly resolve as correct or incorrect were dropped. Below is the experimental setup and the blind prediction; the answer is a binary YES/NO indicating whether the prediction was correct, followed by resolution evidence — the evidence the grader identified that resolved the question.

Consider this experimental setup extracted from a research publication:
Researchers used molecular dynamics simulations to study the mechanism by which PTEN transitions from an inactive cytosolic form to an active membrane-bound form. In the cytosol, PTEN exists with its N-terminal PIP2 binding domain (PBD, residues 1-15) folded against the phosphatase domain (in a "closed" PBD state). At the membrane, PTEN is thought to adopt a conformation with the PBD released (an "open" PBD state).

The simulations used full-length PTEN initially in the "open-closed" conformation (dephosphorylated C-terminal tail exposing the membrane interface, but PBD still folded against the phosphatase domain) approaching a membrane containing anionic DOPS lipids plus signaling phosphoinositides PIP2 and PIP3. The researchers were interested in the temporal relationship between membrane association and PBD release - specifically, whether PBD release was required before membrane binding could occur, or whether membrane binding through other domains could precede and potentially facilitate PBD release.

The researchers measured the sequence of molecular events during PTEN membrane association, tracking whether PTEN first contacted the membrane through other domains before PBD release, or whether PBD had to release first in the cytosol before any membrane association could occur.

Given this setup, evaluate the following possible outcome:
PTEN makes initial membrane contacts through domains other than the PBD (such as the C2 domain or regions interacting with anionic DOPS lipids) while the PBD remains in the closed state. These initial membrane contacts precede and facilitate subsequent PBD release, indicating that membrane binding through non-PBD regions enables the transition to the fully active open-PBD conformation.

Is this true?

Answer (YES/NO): YES